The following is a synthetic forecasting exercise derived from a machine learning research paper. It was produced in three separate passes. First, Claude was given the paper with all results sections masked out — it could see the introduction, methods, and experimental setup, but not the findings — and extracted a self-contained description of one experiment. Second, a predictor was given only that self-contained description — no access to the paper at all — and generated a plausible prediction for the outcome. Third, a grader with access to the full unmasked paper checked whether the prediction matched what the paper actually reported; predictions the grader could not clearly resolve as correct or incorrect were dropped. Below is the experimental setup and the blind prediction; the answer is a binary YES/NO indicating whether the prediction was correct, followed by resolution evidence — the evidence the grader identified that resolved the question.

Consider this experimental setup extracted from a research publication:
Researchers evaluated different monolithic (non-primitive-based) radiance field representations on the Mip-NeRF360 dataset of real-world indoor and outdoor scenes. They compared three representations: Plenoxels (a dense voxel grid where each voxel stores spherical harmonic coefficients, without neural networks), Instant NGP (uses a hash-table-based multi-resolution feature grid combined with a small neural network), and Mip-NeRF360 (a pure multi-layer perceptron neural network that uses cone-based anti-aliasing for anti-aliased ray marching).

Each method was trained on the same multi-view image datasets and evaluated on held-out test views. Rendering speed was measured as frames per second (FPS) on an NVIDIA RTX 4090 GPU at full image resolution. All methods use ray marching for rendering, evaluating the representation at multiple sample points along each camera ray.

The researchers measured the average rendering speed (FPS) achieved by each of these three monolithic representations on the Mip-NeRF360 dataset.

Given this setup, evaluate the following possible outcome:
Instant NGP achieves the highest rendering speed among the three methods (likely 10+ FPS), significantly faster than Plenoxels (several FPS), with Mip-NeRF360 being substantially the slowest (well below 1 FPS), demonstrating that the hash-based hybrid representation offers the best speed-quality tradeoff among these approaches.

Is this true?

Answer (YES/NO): NO